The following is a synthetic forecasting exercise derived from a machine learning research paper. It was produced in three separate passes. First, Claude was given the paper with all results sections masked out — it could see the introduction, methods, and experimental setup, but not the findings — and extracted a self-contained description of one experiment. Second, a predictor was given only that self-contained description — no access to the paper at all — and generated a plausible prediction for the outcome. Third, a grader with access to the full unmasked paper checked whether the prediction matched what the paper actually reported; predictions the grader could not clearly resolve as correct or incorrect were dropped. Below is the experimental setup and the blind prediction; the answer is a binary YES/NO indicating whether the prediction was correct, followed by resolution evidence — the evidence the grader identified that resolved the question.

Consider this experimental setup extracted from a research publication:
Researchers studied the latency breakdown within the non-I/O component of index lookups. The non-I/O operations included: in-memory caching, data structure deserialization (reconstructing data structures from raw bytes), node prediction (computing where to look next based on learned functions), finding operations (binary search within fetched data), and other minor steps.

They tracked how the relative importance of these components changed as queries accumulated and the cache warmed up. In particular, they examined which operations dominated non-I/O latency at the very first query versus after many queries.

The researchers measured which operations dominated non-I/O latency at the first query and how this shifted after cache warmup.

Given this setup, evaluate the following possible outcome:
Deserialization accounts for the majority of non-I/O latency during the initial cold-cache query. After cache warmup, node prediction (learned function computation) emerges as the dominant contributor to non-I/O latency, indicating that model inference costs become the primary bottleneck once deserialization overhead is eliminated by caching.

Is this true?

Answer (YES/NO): NO